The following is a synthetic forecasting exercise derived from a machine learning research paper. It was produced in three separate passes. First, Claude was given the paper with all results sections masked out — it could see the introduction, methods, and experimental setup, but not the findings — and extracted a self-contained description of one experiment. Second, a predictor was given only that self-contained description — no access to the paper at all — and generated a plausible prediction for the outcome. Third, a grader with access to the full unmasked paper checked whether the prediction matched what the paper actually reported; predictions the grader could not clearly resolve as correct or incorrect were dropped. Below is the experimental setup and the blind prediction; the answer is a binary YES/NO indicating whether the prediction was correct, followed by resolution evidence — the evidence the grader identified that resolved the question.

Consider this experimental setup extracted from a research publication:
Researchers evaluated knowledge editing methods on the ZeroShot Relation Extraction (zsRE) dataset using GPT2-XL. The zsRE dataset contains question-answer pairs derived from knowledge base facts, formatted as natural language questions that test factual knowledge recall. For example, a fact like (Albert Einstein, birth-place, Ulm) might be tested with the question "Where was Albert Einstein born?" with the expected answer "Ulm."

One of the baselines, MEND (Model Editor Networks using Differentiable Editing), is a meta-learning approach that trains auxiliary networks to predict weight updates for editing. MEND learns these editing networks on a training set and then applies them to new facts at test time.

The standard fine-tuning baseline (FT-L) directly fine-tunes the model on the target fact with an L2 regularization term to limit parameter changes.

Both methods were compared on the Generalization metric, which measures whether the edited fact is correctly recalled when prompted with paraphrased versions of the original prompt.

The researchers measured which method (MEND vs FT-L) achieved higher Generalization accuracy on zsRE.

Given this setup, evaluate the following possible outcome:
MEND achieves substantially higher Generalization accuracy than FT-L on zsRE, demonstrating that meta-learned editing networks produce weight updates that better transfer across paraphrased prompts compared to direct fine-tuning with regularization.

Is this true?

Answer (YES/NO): NO